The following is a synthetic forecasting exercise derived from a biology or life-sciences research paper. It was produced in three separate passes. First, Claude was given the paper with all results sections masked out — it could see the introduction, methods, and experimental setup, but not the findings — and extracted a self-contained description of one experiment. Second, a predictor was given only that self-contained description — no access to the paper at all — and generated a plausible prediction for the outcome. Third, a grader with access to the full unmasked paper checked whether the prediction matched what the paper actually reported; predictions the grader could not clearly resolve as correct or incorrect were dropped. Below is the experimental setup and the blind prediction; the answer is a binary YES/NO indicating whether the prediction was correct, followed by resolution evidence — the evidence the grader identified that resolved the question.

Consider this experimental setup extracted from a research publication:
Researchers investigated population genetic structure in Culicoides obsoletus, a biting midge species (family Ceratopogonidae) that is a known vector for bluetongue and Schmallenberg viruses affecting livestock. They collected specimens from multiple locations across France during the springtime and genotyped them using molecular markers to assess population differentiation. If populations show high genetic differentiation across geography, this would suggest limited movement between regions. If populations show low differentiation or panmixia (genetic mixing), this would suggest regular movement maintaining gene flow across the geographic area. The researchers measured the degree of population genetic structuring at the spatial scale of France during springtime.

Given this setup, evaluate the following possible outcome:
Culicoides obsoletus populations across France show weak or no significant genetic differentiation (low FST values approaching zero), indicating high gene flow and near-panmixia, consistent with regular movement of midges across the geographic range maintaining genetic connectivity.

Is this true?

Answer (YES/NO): YES